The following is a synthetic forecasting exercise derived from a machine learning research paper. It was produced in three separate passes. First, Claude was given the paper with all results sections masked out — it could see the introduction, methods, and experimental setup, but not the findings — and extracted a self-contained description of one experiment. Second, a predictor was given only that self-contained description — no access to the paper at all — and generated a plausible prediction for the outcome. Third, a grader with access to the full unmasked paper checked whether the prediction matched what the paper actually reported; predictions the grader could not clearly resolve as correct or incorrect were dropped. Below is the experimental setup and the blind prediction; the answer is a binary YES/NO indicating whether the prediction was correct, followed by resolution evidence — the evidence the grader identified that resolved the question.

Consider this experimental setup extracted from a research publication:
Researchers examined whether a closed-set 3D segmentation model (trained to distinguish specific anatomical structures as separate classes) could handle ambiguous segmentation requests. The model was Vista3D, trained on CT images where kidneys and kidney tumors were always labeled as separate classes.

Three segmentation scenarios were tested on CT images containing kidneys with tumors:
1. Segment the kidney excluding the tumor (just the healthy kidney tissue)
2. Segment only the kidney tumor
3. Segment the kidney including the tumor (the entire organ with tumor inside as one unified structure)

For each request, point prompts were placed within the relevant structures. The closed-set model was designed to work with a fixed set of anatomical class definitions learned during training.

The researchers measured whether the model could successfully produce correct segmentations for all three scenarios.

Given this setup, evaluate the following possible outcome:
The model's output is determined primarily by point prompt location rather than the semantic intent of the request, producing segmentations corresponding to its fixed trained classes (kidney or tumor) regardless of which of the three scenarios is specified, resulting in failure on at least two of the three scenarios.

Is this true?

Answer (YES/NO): NO